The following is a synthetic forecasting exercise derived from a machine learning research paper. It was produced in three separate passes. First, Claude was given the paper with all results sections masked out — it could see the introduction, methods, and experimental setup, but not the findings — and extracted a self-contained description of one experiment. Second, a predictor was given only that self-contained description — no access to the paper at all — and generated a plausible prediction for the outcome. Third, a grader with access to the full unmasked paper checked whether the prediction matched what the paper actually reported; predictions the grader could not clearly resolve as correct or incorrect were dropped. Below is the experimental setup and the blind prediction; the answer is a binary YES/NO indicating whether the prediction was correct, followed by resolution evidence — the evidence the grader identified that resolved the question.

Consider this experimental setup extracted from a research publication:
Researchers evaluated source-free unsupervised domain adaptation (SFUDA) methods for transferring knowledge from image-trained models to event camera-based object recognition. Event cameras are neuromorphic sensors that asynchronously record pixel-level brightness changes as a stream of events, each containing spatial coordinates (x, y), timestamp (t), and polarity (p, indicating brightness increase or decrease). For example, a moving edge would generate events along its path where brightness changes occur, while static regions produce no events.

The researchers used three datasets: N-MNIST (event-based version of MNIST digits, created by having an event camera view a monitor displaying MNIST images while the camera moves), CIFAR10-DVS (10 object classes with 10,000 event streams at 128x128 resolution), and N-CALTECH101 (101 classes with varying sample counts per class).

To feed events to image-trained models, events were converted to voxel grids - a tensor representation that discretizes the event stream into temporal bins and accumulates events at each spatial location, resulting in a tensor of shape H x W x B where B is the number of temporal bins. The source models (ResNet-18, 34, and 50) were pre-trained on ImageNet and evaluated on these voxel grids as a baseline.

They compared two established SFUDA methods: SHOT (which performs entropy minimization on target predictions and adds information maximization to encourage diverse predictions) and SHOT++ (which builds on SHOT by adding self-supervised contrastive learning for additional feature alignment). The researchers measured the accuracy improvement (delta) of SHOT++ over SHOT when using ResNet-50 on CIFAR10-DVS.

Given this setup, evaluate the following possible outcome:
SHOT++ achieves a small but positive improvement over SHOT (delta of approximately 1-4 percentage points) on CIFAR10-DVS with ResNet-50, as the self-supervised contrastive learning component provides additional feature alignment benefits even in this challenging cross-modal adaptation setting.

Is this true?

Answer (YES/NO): YES